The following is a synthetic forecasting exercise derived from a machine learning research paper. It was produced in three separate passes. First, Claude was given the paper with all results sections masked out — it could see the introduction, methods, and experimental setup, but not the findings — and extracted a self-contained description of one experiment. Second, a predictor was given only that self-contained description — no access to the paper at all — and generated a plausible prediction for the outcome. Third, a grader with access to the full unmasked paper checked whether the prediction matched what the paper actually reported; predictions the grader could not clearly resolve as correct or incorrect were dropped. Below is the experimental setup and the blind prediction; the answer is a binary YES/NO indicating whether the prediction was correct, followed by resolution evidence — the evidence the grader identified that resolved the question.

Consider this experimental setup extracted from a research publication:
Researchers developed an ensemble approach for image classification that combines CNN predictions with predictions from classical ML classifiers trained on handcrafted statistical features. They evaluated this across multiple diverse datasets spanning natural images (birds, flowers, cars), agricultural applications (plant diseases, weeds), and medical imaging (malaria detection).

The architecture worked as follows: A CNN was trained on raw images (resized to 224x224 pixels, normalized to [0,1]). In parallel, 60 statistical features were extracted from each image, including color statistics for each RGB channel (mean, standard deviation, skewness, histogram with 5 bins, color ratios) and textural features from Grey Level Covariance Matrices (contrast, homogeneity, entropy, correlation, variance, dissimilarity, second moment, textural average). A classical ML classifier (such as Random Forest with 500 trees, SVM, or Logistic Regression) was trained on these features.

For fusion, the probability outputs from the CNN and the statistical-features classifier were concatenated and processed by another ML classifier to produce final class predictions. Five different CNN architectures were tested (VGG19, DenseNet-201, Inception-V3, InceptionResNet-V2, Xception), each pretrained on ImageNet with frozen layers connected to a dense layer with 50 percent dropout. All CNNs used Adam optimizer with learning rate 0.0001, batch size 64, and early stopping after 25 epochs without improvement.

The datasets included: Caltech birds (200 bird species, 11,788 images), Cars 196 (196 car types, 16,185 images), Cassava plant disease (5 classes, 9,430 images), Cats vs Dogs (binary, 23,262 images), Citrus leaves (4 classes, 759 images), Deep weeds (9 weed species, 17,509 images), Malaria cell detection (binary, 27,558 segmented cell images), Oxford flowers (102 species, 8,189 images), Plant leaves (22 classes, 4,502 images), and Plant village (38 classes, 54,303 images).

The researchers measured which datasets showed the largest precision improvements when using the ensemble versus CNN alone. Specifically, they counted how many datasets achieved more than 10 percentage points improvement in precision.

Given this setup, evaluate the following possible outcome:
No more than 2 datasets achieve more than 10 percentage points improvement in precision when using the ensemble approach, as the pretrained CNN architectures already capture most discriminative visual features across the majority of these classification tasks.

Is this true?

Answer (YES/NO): YES